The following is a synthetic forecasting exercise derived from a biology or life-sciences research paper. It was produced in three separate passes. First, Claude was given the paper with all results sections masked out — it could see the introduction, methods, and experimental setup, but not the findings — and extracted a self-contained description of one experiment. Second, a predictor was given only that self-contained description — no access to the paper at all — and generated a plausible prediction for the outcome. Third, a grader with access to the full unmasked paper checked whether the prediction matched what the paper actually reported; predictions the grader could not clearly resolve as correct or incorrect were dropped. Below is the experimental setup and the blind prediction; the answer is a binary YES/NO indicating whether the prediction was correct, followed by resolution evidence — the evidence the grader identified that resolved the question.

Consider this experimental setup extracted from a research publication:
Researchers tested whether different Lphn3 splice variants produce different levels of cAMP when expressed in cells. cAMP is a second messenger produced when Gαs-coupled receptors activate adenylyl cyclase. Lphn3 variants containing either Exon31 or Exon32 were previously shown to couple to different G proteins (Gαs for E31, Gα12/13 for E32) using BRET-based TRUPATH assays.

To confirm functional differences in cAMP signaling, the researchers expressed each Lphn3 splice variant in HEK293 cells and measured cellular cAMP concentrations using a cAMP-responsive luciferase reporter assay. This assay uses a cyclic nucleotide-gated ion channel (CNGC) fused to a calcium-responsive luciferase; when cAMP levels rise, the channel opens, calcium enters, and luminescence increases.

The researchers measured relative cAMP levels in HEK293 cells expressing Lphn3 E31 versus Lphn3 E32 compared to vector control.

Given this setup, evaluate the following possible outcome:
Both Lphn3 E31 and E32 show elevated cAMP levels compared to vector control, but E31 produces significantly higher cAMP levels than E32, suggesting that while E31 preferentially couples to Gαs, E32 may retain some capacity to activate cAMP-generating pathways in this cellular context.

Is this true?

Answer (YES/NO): NO